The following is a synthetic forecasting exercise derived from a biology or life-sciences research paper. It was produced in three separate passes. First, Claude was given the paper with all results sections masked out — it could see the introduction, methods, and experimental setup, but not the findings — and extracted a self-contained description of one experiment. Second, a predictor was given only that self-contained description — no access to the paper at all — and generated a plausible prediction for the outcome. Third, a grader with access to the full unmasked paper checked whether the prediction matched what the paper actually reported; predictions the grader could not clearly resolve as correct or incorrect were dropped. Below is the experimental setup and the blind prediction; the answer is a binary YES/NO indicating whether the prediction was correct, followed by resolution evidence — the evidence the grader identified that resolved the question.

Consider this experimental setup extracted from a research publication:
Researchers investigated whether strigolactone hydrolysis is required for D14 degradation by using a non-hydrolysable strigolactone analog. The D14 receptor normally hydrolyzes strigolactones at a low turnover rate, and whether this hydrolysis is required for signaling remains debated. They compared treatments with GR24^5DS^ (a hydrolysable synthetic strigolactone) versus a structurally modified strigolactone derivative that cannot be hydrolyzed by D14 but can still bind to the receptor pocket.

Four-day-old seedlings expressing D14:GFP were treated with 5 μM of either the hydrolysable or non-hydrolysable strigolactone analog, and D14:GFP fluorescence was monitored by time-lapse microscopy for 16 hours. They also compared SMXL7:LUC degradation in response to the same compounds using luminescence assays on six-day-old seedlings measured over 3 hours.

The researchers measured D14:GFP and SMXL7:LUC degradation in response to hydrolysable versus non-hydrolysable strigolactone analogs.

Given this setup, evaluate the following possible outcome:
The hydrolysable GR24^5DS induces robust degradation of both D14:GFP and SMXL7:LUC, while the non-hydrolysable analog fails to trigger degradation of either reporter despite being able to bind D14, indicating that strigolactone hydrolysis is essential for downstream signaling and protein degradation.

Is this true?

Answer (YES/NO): NO